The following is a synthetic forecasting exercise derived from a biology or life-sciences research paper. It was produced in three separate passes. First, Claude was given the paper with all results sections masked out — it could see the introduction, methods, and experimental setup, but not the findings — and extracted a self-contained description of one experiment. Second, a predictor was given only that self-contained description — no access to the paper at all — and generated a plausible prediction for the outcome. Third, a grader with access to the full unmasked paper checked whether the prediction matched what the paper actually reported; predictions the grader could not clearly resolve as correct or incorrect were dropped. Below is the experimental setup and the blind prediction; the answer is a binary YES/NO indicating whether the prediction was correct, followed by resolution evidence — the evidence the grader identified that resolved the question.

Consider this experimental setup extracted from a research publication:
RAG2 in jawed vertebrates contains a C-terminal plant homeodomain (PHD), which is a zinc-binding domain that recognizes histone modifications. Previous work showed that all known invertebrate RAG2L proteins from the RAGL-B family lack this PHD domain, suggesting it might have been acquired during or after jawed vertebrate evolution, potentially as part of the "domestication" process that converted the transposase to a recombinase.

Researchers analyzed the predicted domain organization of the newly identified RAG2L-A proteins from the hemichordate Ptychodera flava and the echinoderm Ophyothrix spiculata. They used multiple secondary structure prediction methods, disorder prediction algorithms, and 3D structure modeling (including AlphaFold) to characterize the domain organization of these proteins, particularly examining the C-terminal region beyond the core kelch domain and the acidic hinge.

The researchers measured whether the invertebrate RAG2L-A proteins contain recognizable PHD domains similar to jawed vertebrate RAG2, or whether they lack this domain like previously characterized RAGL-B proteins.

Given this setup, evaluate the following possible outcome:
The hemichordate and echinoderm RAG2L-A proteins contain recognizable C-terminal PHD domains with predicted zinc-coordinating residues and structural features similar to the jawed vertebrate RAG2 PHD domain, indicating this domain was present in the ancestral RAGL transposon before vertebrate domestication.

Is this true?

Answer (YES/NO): YES